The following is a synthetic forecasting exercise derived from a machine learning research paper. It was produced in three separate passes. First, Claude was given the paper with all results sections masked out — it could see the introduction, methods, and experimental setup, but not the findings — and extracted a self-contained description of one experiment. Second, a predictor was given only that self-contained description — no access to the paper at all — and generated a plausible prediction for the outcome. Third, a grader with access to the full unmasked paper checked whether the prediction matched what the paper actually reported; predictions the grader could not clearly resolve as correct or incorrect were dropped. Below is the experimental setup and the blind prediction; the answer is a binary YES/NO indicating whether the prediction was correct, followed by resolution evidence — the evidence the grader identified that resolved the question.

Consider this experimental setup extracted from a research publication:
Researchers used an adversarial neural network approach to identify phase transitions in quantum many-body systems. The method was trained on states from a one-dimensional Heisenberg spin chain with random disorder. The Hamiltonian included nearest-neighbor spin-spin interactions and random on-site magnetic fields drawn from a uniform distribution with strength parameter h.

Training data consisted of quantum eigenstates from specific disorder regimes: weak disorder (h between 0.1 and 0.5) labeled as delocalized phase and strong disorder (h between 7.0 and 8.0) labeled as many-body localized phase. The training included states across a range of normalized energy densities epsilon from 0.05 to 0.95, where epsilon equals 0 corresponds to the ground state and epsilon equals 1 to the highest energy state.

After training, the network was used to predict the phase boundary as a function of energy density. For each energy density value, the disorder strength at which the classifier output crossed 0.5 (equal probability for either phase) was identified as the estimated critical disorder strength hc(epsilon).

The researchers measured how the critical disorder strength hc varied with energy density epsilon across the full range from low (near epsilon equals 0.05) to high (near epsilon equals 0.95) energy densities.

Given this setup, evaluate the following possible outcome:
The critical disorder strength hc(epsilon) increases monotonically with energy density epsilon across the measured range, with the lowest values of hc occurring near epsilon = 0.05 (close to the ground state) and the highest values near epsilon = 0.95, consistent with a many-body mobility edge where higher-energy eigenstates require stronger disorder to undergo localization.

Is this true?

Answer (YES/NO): NO